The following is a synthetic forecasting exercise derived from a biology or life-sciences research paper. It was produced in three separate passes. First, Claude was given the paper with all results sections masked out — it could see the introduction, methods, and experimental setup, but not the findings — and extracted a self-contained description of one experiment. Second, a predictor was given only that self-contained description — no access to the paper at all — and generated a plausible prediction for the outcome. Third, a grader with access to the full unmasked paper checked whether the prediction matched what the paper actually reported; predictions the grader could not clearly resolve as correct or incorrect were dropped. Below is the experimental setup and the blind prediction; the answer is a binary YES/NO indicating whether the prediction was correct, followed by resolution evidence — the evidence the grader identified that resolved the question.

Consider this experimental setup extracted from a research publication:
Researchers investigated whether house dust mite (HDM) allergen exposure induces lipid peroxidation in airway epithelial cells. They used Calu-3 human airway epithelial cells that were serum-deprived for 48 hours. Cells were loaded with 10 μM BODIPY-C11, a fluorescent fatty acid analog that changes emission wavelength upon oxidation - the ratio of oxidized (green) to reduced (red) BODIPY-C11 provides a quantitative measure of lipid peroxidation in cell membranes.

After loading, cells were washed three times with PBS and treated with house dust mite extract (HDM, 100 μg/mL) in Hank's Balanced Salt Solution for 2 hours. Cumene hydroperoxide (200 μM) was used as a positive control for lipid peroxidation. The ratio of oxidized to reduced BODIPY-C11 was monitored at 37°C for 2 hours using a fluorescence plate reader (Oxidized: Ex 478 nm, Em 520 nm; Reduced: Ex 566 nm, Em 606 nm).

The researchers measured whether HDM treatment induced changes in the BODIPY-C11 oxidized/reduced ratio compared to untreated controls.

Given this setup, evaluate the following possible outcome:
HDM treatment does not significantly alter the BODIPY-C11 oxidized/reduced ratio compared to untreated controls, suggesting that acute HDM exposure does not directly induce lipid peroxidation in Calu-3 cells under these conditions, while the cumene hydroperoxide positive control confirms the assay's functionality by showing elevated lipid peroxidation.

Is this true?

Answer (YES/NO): YES